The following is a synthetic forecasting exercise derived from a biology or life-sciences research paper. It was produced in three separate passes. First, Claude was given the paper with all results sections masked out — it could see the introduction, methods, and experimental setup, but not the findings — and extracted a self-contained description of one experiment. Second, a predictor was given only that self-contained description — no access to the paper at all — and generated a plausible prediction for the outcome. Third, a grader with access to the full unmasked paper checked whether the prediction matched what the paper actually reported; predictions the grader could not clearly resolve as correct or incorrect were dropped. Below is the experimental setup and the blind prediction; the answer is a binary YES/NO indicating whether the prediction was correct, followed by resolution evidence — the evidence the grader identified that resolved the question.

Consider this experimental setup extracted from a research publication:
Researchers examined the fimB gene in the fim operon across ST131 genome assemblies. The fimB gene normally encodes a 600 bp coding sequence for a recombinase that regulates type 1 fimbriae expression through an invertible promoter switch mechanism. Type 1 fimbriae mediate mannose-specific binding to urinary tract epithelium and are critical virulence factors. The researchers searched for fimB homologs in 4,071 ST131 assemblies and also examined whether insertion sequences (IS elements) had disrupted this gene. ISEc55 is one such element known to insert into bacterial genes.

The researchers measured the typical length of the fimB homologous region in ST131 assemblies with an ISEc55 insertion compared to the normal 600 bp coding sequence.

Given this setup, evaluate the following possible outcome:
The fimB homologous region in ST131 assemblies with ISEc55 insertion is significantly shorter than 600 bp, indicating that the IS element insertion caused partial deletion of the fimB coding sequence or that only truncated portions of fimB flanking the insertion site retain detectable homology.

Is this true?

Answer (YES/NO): NO